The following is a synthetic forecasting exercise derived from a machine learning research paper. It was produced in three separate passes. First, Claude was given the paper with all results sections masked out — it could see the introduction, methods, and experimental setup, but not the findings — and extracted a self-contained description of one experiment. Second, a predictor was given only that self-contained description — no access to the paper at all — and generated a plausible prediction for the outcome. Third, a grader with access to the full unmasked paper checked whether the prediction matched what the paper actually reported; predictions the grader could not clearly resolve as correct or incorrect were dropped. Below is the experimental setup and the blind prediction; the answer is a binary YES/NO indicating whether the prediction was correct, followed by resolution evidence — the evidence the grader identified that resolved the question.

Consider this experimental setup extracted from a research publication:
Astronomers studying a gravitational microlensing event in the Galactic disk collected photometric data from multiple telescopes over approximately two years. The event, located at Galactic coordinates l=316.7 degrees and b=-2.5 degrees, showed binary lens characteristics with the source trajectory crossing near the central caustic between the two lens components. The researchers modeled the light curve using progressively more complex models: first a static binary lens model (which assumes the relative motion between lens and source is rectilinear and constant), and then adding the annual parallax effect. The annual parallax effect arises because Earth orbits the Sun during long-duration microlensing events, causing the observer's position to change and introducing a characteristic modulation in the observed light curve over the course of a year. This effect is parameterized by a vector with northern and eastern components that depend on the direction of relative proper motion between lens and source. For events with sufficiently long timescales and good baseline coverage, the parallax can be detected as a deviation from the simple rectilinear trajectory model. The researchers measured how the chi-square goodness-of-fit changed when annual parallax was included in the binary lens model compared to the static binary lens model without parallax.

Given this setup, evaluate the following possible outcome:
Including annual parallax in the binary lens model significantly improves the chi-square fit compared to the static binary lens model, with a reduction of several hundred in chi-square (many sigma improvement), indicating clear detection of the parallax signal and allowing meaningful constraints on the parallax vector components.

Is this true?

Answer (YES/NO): NO